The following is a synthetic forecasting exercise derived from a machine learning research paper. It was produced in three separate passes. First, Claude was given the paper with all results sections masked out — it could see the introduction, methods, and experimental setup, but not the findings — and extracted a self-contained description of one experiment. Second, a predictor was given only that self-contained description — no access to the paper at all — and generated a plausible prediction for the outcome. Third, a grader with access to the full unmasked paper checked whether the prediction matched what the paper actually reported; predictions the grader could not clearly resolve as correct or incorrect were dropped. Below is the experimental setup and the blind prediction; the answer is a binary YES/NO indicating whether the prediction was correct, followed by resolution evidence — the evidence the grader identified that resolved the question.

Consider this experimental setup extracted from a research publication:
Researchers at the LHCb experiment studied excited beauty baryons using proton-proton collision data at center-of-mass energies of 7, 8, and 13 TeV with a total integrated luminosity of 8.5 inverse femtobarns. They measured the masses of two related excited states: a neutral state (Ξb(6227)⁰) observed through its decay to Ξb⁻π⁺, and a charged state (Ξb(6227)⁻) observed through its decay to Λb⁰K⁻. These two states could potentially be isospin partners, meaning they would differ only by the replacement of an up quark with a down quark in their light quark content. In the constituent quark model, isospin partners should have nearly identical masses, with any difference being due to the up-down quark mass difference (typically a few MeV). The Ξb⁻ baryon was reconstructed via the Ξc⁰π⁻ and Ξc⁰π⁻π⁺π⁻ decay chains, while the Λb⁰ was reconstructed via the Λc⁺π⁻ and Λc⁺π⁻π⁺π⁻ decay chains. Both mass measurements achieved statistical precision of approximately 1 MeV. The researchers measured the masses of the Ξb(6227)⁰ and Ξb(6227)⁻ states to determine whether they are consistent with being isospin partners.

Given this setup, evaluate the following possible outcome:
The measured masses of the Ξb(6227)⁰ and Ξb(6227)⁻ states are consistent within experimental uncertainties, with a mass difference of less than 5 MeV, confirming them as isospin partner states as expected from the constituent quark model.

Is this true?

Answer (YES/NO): YES